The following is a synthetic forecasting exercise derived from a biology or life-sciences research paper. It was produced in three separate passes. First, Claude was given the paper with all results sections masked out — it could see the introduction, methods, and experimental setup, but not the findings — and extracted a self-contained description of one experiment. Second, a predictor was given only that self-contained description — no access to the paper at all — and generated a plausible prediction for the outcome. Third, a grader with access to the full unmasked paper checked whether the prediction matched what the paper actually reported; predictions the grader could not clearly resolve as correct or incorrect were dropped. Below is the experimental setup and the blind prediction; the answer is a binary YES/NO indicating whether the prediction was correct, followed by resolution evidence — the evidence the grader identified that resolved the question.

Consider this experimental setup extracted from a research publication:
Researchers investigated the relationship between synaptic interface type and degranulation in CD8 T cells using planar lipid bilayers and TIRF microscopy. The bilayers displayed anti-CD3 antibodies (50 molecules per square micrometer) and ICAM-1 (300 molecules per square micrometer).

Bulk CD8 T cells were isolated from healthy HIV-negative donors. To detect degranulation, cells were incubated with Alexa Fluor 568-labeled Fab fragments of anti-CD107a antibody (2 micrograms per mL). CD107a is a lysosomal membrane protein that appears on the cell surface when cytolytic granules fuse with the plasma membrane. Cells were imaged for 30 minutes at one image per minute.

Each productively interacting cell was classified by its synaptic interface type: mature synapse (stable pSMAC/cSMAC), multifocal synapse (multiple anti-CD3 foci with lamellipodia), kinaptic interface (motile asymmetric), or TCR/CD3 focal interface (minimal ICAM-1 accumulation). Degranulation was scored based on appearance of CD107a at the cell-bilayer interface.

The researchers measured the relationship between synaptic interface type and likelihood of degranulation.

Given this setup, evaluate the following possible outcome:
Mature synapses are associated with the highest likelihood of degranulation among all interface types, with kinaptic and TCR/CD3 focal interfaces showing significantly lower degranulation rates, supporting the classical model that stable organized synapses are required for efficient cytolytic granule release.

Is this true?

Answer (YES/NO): YES